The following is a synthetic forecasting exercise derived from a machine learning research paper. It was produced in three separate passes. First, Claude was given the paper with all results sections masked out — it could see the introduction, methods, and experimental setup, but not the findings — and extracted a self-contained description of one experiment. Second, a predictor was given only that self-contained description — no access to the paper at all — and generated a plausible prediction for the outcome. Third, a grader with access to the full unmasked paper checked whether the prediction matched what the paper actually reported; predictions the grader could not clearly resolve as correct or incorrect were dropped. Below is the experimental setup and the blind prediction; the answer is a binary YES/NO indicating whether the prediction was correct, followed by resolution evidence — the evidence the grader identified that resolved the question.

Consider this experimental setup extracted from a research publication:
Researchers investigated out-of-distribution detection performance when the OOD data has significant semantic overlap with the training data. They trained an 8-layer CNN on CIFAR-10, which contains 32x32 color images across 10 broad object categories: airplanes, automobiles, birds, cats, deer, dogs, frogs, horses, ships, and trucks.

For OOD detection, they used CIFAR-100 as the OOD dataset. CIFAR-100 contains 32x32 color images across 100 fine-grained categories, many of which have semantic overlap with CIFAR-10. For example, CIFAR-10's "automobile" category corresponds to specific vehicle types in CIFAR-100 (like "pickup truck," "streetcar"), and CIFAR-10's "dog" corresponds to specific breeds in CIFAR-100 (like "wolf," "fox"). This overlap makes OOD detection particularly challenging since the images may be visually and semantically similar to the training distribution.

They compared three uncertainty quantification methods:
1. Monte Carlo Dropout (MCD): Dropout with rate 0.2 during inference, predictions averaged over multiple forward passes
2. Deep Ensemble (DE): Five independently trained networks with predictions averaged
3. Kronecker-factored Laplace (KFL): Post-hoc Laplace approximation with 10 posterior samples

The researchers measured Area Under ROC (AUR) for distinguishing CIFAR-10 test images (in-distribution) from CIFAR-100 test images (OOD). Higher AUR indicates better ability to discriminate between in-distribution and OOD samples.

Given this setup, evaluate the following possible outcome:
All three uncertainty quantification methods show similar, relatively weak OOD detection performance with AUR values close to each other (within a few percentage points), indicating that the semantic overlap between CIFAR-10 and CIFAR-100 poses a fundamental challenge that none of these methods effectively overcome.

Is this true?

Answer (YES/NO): NO